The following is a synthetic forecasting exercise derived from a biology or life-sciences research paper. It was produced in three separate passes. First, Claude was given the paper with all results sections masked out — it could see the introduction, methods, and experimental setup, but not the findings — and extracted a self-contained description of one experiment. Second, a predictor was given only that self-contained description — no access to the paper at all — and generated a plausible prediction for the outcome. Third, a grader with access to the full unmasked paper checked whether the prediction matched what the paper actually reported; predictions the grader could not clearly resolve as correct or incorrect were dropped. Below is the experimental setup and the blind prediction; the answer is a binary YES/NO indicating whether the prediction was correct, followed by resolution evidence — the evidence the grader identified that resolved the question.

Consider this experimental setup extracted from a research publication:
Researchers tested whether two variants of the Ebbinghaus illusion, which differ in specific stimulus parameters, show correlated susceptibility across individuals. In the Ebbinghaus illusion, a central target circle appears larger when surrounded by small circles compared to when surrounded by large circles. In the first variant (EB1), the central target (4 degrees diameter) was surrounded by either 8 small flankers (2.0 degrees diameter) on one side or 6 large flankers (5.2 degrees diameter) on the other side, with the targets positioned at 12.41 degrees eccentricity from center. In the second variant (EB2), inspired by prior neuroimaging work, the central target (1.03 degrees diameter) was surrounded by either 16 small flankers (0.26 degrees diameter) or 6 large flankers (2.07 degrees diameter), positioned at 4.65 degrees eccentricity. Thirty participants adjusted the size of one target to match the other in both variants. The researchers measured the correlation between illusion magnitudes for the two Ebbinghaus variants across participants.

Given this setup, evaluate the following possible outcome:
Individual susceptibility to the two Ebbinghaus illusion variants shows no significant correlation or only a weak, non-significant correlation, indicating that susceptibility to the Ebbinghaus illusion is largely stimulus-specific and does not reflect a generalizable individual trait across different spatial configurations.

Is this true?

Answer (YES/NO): NO